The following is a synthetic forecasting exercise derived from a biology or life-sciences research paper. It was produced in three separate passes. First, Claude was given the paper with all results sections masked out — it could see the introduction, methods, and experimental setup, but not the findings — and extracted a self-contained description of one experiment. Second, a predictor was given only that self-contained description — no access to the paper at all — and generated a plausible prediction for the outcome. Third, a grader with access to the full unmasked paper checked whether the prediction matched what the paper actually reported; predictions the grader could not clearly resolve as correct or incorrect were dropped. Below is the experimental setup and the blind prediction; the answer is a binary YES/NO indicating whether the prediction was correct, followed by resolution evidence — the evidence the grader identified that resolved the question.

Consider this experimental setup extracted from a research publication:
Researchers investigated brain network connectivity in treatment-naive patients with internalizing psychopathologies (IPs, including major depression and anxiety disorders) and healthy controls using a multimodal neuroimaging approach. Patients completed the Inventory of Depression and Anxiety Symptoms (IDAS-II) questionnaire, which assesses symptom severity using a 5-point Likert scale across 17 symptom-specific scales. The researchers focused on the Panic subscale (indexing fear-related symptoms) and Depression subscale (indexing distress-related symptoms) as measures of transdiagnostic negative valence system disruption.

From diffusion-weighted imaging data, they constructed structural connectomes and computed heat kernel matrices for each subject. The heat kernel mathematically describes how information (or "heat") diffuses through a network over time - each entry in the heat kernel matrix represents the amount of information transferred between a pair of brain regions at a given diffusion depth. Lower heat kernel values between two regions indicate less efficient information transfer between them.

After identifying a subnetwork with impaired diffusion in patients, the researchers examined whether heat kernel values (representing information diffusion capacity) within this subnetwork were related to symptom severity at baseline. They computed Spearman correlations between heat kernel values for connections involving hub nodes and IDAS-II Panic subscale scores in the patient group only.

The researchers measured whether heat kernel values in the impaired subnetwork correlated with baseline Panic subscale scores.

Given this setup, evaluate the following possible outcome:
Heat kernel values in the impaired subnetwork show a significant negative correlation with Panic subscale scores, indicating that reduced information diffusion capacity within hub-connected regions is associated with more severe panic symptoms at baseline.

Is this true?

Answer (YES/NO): NO